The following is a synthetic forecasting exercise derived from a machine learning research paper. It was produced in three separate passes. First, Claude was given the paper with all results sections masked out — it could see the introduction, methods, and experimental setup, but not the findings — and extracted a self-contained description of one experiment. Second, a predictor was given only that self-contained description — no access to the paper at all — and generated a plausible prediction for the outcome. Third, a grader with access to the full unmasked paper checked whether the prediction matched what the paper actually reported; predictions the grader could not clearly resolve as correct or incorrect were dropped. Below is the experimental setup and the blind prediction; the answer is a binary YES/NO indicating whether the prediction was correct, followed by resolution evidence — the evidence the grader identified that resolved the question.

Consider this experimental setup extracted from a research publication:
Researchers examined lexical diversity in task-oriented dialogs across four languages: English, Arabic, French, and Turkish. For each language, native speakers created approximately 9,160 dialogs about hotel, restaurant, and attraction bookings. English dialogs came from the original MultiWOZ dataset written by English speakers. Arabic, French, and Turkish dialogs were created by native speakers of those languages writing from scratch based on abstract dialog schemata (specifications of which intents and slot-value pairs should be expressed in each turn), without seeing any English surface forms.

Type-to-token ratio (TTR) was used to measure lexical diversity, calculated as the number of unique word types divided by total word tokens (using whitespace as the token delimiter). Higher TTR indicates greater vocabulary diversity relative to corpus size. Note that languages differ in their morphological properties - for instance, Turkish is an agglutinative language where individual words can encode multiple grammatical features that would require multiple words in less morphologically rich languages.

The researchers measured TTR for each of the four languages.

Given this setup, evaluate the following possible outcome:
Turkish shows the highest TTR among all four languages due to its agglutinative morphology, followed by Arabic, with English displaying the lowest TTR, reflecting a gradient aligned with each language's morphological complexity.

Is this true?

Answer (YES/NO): YES